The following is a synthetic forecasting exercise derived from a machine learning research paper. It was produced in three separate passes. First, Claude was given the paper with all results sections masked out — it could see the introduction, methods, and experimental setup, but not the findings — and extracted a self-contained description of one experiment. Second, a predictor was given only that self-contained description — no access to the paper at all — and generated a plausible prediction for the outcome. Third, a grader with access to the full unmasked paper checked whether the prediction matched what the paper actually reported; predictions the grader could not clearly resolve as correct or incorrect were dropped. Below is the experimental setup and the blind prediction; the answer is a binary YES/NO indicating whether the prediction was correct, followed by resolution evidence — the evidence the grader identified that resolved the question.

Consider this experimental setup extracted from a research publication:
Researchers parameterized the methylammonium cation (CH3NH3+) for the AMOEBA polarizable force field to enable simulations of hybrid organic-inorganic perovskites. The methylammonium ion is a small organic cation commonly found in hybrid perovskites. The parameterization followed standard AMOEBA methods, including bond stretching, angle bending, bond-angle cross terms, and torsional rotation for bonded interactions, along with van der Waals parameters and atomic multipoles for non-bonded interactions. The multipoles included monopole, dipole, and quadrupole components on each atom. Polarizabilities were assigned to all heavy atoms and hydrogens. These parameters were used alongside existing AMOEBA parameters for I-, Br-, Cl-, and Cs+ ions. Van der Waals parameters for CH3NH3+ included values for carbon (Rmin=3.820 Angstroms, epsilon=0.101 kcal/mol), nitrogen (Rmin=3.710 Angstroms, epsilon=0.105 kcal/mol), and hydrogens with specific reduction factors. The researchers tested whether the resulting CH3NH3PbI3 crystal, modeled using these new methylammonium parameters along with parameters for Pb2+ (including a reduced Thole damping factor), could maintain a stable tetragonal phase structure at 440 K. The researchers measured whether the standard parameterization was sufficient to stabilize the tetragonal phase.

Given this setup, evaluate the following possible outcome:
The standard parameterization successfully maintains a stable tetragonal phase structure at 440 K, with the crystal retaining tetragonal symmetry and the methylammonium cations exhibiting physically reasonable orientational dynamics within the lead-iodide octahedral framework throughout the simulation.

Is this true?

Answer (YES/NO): NO